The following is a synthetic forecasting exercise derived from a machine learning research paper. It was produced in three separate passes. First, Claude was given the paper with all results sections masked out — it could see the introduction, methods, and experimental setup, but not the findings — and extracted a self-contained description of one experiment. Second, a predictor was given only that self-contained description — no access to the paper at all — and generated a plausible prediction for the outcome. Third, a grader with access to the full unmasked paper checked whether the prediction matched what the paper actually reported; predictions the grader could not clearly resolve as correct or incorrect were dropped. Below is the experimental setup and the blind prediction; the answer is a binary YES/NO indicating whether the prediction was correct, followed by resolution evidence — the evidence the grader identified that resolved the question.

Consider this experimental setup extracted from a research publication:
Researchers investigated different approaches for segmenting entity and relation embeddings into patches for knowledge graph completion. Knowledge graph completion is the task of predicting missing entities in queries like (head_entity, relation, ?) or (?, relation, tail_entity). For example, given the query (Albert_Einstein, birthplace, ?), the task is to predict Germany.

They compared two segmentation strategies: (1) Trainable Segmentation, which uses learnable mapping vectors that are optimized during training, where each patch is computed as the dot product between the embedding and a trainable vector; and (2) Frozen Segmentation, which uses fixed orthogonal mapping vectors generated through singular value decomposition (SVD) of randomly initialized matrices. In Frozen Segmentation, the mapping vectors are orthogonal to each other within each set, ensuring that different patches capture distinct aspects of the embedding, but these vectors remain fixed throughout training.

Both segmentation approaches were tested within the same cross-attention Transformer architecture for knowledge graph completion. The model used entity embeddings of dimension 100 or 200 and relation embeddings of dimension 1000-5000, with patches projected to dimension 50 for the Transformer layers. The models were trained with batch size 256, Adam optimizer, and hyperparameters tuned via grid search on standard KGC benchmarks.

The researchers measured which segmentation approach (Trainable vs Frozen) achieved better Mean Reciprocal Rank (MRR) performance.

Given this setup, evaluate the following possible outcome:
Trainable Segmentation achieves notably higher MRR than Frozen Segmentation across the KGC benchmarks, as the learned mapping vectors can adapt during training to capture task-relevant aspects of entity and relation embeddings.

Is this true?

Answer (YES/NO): NO